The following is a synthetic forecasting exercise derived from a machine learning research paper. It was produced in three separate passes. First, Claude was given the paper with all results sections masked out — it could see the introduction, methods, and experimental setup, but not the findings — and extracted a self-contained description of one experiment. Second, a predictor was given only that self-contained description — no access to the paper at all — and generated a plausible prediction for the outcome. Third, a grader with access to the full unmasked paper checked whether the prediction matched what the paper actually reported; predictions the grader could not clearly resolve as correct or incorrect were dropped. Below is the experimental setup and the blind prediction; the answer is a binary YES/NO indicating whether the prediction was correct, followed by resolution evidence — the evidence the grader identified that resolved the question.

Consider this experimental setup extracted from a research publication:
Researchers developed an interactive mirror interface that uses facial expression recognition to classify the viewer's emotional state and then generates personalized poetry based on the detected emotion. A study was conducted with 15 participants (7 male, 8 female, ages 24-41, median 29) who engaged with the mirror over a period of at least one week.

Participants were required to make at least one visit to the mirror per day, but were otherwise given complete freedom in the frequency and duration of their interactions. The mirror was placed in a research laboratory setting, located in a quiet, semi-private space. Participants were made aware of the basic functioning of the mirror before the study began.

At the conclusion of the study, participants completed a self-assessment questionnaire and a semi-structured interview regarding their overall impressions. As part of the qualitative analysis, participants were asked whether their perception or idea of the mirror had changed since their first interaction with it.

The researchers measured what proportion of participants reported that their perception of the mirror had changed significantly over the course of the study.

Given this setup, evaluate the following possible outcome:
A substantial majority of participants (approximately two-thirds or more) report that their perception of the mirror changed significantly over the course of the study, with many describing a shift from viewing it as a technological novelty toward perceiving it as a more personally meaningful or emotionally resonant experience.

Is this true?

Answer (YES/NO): NO